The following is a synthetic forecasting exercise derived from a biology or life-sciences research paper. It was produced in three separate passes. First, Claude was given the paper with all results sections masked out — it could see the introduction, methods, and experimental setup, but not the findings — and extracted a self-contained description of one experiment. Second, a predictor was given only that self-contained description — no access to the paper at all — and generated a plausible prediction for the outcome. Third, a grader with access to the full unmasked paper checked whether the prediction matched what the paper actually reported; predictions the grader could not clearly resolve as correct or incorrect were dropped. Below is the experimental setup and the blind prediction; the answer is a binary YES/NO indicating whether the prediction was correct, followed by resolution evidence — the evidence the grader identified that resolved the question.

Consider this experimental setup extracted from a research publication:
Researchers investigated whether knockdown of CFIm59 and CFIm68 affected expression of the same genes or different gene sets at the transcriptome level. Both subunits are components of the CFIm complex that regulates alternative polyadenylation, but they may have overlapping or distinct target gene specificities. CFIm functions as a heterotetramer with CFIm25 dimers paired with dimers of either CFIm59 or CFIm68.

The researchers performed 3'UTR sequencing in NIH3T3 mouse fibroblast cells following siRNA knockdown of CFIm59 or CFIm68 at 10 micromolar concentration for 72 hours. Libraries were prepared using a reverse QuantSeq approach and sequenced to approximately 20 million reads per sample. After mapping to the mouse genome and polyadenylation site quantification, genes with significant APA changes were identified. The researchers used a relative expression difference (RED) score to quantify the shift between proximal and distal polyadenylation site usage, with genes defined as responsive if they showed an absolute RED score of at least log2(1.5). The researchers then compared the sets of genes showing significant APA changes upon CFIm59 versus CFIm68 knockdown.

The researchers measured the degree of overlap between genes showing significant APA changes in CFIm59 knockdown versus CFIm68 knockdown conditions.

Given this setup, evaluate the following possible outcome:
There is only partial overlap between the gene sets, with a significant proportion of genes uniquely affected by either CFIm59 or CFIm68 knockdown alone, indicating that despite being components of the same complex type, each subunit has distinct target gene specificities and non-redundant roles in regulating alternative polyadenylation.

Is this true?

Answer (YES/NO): YES